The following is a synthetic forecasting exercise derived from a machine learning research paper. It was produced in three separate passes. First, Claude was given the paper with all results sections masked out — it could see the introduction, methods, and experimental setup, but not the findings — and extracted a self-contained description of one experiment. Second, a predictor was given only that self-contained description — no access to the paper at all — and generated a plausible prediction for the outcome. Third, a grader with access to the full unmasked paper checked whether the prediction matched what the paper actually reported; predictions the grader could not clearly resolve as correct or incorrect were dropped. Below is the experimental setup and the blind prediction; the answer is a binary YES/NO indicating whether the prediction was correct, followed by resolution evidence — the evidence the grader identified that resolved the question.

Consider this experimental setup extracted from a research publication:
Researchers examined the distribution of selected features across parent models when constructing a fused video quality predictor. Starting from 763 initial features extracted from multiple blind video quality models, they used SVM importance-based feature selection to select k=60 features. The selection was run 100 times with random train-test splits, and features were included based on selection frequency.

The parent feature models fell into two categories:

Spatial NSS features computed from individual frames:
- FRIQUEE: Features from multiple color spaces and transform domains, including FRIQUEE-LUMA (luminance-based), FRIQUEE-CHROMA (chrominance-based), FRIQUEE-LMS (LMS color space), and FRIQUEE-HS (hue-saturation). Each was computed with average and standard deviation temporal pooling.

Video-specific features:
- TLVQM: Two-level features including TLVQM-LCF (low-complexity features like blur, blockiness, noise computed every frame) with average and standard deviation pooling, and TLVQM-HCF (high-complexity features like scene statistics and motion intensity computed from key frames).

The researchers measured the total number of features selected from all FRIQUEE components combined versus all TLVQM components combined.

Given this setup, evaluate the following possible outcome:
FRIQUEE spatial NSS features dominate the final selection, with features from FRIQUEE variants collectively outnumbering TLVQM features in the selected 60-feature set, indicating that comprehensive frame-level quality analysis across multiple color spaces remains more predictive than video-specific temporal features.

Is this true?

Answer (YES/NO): YES